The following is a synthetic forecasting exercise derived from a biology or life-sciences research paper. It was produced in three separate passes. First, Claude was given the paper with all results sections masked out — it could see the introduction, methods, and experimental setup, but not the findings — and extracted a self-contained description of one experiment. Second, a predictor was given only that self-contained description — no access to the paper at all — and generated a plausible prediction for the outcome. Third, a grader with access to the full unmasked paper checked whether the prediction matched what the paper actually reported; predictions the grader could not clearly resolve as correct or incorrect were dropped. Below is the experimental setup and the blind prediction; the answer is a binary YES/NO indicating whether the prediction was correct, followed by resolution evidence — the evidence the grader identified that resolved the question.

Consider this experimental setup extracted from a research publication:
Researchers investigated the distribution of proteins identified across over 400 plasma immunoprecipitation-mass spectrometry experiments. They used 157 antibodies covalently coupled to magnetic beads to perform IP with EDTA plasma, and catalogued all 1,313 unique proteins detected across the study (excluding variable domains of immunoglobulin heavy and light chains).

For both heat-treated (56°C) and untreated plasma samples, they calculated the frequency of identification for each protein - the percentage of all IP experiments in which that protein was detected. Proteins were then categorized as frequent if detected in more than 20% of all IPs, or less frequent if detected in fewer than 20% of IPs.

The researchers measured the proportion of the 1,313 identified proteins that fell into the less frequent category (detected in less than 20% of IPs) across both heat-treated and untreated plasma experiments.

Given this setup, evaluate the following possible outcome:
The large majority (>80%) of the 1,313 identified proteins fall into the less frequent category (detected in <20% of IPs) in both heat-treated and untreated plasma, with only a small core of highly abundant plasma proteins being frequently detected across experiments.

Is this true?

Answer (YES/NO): NO